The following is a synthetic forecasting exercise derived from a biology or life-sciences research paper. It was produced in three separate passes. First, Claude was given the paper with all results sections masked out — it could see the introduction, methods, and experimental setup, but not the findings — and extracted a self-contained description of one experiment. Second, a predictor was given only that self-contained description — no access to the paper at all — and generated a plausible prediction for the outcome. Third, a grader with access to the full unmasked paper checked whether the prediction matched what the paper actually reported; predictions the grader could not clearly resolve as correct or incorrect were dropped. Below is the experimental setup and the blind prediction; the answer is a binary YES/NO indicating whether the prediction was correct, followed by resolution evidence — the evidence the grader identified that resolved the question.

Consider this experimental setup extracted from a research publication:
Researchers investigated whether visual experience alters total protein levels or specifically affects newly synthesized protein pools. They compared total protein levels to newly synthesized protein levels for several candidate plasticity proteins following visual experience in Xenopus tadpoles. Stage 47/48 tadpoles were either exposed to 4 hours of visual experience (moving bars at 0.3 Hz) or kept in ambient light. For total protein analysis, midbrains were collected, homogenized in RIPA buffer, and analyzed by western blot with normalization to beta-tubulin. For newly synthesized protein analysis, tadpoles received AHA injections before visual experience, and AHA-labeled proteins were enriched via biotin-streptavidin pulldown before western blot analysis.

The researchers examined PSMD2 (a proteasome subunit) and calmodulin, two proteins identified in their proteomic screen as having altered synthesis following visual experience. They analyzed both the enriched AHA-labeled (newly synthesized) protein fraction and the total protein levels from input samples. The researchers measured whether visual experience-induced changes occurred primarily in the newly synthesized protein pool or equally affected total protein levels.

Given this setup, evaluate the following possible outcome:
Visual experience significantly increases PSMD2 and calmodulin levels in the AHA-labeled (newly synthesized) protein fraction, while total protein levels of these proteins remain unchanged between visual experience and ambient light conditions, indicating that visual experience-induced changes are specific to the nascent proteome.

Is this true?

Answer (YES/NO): NO